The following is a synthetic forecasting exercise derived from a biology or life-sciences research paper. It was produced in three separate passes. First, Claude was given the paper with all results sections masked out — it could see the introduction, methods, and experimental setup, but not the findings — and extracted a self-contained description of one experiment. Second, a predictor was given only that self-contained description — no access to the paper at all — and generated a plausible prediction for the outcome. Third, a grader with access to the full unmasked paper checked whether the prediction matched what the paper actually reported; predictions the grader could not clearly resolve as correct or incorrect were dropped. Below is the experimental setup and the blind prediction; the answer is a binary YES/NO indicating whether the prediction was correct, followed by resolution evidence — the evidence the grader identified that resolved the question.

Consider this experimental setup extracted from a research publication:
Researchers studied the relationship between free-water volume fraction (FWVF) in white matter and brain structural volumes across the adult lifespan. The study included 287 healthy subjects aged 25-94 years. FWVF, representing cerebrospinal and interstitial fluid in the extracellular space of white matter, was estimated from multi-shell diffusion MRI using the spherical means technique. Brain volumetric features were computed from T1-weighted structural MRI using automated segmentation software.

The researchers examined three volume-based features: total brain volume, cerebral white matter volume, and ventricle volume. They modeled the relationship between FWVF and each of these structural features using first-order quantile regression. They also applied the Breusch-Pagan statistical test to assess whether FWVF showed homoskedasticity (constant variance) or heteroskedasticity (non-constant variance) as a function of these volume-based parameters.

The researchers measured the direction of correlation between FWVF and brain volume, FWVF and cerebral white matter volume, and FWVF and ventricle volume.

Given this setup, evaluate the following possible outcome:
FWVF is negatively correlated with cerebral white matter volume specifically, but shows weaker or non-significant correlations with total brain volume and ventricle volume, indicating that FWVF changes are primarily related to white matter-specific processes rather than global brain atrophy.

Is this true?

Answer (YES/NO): NO